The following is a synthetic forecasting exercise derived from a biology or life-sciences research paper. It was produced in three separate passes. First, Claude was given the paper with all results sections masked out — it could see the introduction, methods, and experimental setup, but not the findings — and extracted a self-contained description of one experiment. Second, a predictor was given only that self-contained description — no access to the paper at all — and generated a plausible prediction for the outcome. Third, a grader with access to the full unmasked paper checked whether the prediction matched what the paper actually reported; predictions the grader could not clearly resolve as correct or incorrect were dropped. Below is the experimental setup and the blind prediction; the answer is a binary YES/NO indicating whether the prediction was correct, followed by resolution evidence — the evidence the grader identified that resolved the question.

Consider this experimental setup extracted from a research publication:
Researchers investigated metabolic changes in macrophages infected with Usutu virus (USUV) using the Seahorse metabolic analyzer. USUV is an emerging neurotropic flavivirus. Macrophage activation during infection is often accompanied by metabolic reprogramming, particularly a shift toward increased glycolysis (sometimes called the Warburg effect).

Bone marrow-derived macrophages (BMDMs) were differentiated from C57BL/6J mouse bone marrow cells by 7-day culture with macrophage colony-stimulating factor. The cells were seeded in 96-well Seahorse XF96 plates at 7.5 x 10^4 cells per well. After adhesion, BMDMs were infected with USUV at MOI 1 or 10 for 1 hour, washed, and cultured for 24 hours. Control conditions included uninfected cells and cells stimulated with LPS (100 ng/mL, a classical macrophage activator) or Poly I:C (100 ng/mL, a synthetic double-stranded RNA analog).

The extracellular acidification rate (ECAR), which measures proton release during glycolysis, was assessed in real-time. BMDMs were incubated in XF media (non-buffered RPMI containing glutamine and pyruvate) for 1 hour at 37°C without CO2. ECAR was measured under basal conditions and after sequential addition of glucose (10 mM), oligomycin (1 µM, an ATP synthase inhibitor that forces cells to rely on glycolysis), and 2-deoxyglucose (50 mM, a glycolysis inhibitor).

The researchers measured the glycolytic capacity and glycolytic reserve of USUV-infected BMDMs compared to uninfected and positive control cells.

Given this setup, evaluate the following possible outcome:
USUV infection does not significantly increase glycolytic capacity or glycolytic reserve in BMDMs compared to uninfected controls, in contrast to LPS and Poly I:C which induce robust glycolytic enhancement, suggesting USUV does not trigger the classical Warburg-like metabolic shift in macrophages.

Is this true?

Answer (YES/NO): NO